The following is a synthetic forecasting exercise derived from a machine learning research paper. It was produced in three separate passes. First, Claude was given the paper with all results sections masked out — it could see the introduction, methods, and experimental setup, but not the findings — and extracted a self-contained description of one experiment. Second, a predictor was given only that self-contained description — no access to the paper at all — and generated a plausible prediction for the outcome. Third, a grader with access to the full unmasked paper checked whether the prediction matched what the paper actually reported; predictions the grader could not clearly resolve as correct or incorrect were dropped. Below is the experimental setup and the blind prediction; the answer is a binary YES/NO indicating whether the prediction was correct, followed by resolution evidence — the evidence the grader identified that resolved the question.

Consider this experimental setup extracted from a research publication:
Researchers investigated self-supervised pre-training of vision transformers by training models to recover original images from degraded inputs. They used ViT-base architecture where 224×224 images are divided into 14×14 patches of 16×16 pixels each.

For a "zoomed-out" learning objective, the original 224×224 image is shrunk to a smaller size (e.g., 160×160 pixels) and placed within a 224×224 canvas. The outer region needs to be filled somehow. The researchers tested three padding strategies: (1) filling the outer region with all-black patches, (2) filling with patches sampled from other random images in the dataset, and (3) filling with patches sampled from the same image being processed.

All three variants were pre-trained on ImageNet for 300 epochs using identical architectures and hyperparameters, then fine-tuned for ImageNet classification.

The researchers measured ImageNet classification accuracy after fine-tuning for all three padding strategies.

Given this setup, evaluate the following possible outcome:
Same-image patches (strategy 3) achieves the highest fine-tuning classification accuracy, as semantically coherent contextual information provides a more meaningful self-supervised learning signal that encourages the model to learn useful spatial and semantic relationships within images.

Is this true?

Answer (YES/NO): YES